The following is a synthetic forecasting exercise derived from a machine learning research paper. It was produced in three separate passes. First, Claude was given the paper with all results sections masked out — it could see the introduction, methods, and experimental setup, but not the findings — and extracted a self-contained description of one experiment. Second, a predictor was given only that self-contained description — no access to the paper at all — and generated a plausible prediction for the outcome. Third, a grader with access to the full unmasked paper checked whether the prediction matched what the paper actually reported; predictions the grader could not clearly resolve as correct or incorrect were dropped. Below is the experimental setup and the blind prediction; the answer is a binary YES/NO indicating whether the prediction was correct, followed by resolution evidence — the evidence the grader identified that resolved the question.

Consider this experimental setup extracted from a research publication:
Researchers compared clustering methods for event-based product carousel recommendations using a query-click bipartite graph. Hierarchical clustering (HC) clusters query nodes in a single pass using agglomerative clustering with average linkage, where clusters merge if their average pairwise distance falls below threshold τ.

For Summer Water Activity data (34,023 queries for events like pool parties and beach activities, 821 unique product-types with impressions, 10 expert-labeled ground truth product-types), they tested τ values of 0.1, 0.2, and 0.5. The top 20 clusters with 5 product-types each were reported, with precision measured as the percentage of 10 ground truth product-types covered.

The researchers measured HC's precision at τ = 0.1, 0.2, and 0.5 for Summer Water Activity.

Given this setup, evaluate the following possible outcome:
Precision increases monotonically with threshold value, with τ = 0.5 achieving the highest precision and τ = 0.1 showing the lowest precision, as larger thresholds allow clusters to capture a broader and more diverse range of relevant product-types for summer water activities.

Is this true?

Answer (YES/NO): YES